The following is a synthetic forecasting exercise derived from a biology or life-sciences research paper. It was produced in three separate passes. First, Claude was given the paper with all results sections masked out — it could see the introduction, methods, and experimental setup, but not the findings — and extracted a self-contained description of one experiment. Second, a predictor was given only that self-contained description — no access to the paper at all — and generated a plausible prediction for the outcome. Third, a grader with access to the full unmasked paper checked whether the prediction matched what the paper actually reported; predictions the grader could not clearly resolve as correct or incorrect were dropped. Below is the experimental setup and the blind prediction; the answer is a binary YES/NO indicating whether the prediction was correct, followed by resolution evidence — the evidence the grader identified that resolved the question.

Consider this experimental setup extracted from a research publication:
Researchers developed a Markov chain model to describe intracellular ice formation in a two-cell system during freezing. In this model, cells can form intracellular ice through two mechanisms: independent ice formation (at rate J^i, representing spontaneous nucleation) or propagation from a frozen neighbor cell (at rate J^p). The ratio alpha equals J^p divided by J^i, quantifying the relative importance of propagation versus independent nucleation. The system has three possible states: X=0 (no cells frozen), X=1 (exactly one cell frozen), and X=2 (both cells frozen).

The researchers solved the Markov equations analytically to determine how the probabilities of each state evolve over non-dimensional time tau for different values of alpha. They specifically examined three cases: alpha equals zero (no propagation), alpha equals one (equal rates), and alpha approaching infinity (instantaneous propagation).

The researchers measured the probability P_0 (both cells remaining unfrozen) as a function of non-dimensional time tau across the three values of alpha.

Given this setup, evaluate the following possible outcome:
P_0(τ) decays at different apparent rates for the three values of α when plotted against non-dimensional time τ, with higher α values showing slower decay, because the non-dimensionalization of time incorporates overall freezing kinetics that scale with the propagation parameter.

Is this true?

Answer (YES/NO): NO